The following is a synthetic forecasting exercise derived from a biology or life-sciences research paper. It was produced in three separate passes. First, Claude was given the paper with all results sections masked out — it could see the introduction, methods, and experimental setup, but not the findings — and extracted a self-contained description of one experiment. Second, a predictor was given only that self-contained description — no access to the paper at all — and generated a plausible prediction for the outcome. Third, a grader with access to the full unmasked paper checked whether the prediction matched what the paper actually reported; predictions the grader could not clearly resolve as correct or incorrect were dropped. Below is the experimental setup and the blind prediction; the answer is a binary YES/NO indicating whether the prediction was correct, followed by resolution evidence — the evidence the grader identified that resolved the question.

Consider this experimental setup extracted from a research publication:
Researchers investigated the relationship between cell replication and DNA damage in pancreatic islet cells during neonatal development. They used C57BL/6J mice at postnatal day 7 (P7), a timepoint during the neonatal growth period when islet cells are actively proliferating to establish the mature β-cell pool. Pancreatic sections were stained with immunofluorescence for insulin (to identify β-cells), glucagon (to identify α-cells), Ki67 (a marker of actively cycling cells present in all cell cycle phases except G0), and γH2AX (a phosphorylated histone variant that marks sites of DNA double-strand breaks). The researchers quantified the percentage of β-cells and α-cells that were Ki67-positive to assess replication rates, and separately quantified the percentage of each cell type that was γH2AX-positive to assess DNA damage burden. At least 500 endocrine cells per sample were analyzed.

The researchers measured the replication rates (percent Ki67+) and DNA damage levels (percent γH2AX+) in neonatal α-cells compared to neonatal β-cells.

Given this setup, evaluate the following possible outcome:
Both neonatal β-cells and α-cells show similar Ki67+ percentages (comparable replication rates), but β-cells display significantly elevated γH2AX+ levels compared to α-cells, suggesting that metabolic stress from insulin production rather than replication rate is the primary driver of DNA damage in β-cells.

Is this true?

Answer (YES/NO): NO